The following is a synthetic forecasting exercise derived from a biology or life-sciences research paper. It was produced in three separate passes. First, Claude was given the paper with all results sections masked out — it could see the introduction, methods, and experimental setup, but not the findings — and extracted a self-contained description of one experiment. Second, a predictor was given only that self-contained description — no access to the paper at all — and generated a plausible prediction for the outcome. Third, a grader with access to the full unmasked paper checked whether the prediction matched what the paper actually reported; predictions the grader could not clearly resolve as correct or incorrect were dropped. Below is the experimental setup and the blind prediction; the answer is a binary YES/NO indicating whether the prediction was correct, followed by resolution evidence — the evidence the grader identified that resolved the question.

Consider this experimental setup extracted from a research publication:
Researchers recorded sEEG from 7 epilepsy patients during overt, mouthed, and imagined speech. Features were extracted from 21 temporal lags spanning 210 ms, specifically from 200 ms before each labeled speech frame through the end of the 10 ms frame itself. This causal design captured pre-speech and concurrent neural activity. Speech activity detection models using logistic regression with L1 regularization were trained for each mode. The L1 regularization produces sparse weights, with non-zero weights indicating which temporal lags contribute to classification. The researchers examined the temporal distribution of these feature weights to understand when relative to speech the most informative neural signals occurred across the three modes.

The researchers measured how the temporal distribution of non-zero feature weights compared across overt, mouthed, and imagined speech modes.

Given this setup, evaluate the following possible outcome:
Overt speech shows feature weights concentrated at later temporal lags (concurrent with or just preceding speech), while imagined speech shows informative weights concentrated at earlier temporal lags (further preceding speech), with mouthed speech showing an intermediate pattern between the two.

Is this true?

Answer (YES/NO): NO